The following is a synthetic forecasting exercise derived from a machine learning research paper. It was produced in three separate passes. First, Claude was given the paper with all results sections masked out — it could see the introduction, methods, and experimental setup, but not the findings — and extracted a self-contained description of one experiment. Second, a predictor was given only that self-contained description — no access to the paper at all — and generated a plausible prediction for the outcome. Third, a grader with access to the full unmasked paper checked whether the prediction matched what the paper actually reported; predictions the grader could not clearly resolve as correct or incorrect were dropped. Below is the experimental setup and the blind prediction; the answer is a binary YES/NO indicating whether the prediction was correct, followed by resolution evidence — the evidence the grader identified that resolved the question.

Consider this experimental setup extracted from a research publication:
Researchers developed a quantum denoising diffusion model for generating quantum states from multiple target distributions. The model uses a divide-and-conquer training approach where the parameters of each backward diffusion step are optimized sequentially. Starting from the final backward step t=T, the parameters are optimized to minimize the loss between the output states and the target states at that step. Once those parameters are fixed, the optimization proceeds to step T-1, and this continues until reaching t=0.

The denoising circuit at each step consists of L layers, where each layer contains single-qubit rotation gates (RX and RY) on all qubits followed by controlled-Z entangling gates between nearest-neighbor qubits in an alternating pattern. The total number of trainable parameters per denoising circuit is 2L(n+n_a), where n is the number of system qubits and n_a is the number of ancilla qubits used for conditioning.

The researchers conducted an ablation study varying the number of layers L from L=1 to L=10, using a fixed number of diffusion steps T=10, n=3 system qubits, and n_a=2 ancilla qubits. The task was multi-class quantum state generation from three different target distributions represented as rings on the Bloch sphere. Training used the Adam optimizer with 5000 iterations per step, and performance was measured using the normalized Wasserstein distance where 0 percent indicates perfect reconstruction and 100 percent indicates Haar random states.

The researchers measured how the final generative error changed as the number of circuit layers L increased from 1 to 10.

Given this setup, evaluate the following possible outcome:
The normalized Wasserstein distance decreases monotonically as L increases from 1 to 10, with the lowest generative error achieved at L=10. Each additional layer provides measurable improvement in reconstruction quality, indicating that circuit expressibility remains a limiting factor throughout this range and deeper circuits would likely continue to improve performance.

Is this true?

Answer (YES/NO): NO